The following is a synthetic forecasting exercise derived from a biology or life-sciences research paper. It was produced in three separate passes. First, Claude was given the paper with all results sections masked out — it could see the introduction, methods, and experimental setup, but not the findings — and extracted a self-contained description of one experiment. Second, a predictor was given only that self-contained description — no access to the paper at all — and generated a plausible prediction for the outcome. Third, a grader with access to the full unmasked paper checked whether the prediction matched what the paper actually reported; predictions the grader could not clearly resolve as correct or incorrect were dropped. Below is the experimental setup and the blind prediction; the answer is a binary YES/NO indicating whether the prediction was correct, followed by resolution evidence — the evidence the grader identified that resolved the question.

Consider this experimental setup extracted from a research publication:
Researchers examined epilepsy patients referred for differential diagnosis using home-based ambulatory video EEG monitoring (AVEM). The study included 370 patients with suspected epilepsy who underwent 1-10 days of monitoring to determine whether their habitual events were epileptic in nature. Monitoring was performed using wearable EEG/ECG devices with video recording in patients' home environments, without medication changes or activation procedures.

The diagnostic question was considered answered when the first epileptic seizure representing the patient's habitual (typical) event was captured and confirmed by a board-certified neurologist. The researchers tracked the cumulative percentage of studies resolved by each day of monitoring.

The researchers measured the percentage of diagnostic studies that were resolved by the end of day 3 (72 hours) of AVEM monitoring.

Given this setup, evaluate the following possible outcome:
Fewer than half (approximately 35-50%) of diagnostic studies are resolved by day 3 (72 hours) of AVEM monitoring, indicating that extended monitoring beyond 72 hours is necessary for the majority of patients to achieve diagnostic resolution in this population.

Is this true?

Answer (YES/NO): NO